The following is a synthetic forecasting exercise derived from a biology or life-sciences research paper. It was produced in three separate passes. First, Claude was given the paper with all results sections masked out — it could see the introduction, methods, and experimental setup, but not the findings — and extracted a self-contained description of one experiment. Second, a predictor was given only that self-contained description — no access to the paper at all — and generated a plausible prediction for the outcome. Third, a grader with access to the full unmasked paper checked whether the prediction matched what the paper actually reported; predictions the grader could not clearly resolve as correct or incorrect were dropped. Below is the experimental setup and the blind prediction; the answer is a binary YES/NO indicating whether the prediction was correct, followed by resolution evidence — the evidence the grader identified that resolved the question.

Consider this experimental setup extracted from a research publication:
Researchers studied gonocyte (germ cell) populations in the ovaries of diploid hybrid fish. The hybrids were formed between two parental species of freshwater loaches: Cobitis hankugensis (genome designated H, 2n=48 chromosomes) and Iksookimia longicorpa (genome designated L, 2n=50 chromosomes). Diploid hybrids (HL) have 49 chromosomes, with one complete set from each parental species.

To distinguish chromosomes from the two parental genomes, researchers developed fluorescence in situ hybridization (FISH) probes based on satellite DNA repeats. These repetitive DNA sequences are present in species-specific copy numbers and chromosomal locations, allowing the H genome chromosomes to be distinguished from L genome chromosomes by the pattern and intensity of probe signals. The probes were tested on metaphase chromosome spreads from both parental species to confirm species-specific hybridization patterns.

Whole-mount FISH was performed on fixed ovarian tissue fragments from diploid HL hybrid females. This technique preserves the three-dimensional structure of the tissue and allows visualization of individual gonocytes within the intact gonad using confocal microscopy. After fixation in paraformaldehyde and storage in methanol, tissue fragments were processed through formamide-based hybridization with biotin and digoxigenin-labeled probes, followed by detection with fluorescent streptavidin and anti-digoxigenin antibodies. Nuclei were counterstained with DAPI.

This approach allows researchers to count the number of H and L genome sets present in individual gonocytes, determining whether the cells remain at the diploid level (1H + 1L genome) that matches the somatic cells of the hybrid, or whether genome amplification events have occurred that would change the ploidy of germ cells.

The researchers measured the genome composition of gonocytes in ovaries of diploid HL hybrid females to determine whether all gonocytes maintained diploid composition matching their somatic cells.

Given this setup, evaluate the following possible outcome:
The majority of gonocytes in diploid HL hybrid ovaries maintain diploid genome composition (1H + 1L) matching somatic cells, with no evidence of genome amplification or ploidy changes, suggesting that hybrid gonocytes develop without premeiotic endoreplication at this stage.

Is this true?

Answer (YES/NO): NO